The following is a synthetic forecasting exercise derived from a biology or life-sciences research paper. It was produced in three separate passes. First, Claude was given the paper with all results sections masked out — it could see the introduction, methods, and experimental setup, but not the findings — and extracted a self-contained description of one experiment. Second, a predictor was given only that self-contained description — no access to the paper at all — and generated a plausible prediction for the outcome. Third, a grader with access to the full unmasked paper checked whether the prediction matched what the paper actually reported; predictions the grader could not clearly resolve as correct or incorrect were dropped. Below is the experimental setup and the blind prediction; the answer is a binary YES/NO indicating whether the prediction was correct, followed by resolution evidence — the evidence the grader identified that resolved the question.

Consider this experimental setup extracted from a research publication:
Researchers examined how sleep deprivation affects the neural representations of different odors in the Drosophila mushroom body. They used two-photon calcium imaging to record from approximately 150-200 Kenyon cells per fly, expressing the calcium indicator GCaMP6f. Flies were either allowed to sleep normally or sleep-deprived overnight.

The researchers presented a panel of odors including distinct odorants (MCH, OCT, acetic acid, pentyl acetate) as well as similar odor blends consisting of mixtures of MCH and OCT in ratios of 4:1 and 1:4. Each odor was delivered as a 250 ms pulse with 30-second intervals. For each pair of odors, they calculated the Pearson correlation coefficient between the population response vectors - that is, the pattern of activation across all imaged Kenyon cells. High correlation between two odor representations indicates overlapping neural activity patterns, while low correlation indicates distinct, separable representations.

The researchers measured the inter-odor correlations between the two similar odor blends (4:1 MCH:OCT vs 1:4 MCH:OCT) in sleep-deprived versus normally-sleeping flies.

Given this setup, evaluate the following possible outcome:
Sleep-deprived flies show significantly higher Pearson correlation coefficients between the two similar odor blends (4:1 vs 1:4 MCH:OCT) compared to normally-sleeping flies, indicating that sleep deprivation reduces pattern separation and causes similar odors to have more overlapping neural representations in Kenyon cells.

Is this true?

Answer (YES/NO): YES